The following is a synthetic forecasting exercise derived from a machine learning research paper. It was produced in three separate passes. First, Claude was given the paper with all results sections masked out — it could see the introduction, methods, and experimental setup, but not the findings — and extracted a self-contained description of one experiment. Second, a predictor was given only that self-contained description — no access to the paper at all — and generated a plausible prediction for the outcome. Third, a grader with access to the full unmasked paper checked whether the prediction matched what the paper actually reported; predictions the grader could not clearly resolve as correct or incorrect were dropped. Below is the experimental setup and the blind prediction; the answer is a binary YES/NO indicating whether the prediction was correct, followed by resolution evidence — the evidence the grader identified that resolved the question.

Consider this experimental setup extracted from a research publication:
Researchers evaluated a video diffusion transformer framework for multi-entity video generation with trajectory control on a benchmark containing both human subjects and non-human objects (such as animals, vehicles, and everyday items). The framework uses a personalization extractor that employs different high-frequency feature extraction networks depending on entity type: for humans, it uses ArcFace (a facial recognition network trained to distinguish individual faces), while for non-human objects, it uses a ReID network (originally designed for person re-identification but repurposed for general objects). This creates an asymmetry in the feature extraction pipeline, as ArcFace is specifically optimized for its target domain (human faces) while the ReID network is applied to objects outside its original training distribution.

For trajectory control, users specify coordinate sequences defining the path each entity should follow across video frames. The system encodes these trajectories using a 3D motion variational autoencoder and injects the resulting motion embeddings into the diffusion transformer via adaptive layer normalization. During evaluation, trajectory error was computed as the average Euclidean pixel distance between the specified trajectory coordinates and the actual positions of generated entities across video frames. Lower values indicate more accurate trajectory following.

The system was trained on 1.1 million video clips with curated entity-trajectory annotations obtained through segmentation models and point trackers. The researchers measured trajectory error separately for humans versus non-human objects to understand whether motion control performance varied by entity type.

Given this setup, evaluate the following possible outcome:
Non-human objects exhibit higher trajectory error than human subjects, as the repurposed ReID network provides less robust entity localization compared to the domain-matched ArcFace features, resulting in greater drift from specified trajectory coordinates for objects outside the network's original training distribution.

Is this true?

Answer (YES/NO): YES